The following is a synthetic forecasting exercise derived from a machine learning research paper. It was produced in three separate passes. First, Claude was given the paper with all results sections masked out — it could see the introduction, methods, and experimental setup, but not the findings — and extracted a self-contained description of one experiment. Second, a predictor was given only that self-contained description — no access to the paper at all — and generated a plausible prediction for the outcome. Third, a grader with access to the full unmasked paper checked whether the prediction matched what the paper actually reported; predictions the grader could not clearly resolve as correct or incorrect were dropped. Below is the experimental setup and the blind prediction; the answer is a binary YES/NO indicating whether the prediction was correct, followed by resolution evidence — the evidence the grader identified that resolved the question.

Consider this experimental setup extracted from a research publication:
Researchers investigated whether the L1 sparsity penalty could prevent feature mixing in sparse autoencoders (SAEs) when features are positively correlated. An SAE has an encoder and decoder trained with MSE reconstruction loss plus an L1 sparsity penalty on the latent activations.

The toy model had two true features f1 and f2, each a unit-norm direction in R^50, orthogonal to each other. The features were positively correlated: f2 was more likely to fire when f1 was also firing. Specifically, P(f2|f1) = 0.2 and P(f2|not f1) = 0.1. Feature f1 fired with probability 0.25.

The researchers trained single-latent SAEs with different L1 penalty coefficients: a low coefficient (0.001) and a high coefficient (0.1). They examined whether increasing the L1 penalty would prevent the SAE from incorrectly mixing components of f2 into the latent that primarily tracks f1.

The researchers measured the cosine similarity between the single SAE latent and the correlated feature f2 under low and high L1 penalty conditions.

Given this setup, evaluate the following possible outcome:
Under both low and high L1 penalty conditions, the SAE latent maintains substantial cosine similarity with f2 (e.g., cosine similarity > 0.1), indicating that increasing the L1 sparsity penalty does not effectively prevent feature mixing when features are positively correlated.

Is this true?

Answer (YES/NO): NO